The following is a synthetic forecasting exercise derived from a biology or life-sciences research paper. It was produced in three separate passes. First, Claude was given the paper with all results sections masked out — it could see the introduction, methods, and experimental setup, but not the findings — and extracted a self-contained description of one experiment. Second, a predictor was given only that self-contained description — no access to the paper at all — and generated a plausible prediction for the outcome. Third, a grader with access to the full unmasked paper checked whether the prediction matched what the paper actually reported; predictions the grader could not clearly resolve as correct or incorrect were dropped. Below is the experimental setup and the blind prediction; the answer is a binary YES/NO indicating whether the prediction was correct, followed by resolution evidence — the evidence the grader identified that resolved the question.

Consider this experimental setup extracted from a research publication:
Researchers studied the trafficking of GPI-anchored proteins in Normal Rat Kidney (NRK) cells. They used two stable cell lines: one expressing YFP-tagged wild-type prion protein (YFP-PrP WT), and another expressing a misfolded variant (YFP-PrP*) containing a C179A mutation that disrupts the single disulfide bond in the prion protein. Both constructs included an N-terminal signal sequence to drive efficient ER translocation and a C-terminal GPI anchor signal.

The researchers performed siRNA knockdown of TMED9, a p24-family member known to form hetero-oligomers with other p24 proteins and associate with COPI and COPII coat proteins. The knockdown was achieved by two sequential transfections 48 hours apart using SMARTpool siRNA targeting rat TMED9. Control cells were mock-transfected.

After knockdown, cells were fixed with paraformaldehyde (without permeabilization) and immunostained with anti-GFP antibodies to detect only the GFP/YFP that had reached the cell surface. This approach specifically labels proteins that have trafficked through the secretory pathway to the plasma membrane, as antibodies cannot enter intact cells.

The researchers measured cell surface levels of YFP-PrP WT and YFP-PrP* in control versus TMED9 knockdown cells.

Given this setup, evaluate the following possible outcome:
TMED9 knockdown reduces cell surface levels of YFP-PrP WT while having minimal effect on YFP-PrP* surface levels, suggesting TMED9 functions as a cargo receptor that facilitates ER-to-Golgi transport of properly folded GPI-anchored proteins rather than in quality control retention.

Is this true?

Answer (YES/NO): NO